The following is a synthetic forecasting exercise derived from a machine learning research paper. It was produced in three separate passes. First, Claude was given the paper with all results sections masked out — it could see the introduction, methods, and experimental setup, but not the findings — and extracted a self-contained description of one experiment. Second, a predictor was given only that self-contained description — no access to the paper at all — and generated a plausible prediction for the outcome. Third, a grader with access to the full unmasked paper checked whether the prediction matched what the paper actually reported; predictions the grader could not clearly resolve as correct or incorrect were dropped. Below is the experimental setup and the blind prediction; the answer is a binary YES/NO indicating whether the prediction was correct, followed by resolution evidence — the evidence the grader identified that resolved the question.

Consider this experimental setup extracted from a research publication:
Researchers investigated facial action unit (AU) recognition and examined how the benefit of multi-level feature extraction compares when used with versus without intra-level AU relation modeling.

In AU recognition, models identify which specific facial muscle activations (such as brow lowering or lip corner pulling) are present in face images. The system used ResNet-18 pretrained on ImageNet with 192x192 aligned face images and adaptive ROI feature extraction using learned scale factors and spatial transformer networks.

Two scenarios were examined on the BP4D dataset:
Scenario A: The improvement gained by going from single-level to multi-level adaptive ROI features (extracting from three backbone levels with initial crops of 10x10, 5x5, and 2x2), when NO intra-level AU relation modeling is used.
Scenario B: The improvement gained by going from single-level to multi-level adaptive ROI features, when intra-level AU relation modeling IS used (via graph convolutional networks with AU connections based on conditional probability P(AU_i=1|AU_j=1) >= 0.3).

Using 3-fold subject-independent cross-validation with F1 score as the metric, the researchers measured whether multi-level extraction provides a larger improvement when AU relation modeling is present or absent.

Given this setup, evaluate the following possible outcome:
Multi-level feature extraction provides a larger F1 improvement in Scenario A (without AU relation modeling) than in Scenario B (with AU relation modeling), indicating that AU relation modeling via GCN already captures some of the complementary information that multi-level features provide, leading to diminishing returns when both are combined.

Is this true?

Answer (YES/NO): YES